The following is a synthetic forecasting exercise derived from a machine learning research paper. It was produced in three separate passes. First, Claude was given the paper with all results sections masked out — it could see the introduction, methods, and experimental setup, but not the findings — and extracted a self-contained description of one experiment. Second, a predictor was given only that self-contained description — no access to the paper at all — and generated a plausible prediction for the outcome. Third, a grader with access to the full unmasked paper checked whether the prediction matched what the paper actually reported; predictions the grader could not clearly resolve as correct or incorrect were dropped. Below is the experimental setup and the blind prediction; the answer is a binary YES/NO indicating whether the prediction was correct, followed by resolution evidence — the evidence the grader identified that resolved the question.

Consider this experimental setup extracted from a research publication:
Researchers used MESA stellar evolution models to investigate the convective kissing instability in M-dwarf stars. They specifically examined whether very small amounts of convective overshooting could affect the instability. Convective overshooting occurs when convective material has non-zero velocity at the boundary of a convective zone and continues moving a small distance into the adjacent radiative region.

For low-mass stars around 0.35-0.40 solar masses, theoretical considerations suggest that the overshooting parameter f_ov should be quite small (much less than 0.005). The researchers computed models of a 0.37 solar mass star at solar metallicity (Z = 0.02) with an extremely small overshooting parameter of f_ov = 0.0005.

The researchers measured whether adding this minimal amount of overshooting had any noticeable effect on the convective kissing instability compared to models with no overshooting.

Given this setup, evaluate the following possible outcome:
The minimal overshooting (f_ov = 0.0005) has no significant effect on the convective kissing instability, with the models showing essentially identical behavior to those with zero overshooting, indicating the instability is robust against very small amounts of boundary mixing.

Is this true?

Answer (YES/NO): NO